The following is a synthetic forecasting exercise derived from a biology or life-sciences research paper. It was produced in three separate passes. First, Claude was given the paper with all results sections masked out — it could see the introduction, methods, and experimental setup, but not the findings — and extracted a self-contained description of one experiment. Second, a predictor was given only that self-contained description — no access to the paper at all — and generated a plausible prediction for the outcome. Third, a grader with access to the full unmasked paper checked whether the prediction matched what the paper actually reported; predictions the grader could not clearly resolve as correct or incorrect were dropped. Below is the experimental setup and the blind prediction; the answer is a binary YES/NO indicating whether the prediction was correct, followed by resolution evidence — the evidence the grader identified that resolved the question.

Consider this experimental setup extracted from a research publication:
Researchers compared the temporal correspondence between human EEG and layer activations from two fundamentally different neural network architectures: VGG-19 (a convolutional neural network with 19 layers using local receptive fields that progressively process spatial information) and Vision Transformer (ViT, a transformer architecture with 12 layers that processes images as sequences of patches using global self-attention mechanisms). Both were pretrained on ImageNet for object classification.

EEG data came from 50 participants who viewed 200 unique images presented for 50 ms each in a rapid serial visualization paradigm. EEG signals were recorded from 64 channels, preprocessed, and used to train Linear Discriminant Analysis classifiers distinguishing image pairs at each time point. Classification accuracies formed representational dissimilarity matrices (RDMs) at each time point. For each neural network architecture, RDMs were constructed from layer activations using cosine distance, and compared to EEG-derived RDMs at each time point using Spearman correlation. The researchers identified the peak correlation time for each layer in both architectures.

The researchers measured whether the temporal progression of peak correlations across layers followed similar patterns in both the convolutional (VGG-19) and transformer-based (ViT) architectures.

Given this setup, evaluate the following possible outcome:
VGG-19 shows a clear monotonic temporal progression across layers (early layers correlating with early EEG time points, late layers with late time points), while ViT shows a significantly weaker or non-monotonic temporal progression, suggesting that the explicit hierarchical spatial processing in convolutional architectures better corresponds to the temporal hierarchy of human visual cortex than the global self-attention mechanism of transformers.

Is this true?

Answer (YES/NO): NO